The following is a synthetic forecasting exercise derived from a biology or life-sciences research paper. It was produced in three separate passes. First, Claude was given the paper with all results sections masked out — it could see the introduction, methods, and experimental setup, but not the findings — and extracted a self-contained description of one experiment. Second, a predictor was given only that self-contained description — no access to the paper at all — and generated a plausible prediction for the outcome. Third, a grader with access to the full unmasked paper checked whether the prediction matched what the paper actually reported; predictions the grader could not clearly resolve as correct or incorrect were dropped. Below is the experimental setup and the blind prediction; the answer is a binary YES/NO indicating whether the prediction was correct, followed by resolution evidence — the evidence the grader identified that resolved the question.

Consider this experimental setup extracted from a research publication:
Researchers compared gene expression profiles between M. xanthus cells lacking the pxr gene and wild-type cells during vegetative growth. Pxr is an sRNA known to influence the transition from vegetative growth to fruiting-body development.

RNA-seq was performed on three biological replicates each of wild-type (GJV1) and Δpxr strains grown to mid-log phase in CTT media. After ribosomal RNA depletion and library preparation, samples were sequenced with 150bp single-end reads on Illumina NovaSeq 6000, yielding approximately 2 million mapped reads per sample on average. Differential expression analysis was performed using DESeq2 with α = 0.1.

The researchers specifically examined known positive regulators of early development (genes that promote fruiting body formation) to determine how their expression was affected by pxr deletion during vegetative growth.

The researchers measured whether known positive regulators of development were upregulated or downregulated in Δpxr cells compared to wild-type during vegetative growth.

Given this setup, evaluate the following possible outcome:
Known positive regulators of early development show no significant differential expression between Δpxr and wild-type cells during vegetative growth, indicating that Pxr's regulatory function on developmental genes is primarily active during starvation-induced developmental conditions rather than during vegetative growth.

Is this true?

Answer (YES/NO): NO